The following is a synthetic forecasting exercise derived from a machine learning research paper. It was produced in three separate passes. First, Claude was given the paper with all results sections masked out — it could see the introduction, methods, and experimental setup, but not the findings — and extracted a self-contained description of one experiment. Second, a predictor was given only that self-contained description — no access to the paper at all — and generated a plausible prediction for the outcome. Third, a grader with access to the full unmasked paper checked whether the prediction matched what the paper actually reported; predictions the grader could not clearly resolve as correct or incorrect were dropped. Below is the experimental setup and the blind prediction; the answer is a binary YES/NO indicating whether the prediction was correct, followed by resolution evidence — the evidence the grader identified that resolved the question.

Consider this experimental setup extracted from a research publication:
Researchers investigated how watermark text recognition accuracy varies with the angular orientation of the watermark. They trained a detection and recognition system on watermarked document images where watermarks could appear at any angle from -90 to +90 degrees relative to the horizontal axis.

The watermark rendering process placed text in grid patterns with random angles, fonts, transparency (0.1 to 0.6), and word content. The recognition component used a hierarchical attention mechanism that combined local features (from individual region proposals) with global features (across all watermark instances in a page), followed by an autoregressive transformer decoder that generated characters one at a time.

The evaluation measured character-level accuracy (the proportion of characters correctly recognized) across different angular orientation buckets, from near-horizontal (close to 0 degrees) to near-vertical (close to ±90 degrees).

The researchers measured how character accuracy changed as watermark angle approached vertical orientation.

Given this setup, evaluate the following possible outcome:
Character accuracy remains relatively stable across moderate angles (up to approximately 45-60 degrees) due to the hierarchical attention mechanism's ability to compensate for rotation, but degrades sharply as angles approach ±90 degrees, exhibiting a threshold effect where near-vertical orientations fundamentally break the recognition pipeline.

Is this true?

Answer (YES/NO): NO